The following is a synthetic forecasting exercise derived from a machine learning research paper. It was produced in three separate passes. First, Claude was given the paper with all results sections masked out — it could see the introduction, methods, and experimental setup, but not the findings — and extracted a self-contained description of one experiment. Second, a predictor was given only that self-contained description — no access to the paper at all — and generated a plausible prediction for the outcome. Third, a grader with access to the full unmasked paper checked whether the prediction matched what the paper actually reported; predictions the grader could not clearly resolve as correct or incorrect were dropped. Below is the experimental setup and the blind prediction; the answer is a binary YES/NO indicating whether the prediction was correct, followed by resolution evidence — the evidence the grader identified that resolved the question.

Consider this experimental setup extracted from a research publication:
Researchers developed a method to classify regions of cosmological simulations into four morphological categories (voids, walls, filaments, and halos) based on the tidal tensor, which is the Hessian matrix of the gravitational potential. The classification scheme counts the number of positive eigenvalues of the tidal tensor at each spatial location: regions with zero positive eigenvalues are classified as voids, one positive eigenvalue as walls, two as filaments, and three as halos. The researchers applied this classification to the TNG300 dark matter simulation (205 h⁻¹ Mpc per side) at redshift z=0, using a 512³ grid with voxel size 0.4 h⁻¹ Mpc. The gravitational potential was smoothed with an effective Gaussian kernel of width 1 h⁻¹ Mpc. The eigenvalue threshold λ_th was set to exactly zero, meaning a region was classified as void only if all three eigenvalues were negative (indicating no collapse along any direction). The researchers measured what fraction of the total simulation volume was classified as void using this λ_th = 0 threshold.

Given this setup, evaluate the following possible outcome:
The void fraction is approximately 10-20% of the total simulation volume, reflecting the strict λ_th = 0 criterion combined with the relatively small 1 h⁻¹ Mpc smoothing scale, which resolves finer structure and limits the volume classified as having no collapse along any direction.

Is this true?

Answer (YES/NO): YES